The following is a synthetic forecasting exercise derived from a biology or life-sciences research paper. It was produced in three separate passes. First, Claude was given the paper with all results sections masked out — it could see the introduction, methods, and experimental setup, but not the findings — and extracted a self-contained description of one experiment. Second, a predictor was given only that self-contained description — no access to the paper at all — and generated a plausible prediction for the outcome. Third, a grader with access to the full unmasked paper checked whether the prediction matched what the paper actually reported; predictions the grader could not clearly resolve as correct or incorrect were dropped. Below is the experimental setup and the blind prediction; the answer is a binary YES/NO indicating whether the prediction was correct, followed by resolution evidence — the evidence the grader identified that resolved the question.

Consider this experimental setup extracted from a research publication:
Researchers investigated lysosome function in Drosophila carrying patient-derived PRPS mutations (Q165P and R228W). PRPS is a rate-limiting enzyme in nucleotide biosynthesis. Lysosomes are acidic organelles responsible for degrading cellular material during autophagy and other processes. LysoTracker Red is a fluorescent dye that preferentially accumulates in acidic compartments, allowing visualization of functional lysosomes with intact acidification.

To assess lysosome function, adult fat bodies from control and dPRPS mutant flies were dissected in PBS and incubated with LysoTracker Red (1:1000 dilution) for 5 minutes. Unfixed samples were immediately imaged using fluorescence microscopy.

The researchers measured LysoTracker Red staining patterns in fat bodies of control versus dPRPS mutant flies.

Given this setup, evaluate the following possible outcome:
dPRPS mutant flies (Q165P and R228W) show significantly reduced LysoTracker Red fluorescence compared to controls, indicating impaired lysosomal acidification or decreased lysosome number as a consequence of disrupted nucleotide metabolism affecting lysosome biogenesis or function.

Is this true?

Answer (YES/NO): YES